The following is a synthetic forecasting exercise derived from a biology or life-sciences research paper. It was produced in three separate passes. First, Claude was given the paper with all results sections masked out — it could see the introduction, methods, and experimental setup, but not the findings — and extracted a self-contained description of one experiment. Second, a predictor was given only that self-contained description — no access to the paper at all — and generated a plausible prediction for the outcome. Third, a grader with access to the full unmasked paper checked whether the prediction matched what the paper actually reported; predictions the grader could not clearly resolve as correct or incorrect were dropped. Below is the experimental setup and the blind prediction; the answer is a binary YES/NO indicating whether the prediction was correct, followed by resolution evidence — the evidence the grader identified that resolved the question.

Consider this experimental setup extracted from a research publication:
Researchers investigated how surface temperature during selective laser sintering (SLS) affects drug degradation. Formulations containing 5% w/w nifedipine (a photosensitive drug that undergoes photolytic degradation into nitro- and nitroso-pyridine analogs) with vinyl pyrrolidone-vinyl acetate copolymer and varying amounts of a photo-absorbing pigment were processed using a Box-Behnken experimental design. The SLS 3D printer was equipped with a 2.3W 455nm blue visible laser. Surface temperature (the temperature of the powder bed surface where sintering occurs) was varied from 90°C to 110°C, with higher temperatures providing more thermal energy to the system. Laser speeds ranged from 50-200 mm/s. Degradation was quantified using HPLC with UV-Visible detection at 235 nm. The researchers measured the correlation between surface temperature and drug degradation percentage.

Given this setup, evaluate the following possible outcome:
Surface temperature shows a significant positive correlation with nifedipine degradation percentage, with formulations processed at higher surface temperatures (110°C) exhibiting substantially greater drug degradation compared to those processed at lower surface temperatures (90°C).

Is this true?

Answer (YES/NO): YES